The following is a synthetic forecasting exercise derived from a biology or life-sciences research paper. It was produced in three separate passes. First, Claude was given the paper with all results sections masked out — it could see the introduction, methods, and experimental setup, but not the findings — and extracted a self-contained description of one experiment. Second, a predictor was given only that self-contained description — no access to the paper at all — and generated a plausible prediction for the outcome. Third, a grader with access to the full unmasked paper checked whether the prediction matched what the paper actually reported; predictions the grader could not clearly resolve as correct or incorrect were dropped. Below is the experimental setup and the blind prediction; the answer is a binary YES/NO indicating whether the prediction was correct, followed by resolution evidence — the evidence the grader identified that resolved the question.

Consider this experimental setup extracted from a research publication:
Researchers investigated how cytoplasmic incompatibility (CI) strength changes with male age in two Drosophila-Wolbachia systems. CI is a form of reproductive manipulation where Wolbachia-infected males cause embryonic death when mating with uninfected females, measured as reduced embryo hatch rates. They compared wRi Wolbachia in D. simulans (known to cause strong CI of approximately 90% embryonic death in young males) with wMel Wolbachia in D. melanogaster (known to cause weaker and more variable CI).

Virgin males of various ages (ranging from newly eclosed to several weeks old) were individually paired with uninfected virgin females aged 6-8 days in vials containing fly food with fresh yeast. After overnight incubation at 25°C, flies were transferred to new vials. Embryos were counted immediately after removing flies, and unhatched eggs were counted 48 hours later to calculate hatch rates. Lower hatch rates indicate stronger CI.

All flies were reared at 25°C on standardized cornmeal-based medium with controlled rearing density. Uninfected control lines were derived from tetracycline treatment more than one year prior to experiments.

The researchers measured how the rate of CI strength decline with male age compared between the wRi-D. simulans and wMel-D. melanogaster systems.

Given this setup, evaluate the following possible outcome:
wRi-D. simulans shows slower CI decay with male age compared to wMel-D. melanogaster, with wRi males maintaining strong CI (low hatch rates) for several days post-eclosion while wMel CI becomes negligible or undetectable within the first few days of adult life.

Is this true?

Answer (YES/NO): YES